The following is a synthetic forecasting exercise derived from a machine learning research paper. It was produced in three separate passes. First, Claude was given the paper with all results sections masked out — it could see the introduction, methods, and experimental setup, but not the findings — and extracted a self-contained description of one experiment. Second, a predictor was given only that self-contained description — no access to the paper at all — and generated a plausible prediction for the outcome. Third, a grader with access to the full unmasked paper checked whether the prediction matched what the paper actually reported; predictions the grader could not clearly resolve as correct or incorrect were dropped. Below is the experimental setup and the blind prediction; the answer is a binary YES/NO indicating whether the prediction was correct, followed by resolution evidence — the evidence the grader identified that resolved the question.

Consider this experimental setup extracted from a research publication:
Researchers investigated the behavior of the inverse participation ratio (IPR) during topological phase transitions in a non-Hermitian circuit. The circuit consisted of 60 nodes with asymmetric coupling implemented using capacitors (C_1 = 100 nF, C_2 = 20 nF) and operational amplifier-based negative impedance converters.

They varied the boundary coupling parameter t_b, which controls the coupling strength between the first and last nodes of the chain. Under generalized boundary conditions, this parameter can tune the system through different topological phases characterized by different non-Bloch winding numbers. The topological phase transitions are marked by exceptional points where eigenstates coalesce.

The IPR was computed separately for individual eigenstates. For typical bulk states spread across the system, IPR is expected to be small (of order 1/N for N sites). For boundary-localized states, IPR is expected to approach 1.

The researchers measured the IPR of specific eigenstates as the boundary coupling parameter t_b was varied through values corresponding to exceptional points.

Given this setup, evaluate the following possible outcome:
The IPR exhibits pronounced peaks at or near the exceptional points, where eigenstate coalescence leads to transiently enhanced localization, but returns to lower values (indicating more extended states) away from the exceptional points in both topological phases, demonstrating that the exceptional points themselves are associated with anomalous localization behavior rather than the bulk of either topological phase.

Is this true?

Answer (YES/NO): NO